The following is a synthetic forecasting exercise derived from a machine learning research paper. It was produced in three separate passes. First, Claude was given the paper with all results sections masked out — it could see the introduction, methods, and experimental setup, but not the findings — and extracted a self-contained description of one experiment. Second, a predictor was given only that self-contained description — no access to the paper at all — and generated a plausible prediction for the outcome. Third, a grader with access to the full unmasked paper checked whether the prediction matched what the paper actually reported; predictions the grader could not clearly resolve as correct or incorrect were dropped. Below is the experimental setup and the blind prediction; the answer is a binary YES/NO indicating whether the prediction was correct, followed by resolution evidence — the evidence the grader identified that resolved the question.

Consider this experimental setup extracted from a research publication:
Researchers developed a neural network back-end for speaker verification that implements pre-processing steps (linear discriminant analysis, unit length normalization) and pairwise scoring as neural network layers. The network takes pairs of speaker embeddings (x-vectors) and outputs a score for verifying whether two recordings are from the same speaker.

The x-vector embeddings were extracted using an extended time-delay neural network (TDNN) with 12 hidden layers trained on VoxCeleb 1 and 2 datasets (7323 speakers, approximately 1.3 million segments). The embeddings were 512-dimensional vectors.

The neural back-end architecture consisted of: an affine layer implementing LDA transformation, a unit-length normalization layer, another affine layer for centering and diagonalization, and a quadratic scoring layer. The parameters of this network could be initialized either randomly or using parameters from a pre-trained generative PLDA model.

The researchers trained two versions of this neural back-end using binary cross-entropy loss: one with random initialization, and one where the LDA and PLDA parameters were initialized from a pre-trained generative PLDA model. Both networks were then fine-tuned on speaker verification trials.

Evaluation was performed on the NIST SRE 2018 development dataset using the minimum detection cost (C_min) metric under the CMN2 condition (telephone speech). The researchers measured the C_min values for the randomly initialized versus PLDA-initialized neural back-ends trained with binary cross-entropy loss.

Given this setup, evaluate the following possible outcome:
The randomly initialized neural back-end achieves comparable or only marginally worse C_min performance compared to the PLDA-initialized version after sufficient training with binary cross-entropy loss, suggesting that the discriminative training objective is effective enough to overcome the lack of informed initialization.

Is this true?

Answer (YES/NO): NO